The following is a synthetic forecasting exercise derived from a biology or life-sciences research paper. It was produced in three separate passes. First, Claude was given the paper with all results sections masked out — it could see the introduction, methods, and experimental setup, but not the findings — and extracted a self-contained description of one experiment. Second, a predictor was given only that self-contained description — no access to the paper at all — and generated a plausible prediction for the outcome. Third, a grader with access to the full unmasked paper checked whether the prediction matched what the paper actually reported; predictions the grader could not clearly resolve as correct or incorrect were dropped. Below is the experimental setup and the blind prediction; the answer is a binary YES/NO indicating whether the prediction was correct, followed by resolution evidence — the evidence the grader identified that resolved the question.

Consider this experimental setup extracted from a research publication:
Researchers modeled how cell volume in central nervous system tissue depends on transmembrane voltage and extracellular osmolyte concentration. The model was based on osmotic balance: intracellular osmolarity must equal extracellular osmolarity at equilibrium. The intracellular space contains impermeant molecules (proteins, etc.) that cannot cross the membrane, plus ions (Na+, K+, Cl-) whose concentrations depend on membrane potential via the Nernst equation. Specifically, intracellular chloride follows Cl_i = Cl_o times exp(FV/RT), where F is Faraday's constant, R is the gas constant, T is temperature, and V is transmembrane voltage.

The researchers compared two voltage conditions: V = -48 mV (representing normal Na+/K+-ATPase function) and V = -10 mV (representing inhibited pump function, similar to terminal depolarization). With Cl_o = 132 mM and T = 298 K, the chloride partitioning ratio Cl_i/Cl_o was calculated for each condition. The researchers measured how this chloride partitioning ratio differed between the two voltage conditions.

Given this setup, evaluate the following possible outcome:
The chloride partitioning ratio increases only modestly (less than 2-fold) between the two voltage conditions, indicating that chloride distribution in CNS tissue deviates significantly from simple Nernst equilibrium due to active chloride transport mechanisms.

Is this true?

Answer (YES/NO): NO